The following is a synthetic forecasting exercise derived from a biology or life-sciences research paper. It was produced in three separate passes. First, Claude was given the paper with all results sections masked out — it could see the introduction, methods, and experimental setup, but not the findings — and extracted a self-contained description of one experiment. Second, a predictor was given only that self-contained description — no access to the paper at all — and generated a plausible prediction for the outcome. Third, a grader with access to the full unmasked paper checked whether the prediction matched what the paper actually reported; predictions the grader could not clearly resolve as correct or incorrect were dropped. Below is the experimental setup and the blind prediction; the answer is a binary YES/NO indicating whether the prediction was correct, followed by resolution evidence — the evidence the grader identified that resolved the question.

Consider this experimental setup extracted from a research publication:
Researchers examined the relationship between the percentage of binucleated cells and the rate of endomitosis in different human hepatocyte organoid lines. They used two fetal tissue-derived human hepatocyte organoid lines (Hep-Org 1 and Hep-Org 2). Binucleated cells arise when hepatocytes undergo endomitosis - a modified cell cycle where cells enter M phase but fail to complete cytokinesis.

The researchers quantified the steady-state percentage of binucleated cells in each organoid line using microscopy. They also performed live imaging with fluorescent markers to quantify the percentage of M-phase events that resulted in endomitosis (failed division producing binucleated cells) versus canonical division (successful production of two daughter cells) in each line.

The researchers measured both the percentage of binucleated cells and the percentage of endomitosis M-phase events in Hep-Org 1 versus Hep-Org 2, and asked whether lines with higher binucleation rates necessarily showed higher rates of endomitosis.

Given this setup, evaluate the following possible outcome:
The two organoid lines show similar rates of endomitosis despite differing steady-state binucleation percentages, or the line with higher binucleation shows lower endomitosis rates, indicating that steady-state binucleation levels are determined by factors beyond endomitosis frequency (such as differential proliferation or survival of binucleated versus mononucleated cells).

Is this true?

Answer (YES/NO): YES